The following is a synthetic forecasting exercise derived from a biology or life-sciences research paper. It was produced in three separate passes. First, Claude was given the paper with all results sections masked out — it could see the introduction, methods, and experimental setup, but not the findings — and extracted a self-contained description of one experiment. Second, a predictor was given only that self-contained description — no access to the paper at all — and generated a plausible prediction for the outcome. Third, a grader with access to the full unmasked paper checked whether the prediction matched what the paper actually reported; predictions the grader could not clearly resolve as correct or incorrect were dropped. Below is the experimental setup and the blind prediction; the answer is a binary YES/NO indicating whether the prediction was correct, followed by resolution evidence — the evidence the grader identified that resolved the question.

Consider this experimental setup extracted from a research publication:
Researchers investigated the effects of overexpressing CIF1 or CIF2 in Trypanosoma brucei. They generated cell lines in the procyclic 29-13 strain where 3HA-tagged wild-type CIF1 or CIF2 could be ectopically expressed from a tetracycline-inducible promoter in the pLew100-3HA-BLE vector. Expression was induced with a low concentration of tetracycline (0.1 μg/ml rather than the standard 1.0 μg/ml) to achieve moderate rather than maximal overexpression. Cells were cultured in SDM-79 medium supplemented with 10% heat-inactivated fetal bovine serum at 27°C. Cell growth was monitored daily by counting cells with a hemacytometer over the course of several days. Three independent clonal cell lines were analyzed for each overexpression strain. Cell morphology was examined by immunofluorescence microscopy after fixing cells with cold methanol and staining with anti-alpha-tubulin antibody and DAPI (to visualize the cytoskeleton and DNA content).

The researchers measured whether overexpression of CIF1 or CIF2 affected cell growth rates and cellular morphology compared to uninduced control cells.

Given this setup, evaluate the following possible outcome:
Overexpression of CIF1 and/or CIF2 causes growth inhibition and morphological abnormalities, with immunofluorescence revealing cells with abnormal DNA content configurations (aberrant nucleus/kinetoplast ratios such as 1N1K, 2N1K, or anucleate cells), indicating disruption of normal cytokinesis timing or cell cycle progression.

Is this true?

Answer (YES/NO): NO